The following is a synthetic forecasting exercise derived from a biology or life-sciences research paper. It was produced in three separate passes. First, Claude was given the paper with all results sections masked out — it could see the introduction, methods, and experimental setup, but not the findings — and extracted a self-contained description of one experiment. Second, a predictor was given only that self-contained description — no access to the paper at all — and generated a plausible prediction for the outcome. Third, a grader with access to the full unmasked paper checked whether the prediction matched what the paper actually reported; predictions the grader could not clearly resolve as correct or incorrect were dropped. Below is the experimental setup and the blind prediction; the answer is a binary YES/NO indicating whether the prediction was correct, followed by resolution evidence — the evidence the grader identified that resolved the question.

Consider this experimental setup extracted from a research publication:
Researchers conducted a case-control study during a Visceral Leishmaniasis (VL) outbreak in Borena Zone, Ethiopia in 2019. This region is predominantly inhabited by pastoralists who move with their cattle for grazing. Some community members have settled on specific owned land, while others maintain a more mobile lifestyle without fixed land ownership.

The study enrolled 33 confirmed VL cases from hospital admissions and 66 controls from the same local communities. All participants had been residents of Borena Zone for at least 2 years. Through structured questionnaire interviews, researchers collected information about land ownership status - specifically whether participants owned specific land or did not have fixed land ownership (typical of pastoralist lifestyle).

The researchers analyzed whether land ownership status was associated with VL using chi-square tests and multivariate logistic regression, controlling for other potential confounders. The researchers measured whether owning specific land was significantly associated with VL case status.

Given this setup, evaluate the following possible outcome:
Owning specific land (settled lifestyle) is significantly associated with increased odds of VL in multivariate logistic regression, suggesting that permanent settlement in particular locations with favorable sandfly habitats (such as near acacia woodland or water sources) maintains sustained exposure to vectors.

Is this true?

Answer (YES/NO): NO